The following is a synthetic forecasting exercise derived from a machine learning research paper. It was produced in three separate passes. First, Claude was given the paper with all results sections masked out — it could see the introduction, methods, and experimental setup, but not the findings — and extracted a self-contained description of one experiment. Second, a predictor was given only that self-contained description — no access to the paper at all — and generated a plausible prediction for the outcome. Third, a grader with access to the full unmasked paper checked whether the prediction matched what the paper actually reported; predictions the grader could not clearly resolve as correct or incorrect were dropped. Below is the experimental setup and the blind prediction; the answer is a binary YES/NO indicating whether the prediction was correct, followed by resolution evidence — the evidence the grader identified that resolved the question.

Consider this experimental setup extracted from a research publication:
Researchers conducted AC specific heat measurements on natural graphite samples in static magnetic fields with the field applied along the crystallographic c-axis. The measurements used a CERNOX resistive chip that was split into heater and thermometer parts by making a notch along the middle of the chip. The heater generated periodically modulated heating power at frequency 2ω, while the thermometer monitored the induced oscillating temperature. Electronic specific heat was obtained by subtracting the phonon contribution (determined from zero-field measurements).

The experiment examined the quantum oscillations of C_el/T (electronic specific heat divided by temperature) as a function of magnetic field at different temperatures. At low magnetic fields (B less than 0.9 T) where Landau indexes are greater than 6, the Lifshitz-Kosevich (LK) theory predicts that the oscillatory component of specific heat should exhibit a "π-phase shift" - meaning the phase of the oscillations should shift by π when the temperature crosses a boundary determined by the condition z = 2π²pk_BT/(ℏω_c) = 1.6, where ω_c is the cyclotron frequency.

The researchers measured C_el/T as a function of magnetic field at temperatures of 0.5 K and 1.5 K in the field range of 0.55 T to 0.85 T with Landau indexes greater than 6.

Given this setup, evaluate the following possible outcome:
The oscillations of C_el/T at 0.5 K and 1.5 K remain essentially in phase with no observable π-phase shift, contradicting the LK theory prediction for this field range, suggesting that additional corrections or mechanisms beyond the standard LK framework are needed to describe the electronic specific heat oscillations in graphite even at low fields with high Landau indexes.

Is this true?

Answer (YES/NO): NO